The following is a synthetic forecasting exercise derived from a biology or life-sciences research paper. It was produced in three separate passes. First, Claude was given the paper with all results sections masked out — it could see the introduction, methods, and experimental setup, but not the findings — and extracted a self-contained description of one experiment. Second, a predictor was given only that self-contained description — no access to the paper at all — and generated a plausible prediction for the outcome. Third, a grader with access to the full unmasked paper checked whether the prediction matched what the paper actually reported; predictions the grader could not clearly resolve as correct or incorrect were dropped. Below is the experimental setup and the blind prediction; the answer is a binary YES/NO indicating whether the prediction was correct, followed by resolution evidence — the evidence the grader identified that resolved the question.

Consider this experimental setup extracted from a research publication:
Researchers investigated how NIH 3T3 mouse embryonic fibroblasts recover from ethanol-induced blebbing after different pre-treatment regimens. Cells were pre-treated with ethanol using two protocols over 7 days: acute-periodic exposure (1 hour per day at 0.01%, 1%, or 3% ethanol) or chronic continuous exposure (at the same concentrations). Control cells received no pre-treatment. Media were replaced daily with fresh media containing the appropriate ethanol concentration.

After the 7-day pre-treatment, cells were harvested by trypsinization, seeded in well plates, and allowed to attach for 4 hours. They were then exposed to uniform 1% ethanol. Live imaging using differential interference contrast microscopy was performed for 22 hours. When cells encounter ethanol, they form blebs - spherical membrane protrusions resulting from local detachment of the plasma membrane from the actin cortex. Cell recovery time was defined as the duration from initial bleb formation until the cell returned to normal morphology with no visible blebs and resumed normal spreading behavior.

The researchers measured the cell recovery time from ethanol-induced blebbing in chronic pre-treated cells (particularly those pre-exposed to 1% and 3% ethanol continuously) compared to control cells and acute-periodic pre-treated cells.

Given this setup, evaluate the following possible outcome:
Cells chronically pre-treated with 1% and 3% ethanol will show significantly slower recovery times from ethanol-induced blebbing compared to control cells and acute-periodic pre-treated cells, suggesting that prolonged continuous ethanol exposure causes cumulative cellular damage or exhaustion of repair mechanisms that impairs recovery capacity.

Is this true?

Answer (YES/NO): NO